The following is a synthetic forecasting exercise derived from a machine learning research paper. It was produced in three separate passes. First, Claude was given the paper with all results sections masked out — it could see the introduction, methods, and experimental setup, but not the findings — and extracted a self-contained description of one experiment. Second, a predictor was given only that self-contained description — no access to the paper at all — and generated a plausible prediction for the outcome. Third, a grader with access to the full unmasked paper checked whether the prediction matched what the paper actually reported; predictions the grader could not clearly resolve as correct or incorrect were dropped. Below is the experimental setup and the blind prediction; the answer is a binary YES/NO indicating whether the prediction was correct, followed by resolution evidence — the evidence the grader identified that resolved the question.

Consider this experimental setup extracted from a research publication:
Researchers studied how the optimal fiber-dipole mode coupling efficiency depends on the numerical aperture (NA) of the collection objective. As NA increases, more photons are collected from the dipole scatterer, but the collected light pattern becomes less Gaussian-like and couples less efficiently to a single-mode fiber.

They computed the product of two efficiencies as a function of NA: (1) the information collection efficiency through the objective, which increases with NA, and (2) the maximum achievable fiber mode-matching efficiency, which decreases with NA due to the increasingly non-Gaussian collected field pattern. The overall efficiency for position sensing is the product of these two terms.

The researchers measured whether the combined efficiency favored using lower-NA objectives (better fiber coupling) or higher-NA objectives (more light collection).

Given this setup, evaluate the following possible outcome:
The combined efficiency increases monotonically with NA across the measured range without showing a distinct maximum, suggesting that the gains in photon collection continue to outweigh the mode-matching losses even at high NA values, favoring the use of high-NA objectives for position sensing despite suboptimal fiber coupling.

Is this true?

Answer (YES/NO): YES